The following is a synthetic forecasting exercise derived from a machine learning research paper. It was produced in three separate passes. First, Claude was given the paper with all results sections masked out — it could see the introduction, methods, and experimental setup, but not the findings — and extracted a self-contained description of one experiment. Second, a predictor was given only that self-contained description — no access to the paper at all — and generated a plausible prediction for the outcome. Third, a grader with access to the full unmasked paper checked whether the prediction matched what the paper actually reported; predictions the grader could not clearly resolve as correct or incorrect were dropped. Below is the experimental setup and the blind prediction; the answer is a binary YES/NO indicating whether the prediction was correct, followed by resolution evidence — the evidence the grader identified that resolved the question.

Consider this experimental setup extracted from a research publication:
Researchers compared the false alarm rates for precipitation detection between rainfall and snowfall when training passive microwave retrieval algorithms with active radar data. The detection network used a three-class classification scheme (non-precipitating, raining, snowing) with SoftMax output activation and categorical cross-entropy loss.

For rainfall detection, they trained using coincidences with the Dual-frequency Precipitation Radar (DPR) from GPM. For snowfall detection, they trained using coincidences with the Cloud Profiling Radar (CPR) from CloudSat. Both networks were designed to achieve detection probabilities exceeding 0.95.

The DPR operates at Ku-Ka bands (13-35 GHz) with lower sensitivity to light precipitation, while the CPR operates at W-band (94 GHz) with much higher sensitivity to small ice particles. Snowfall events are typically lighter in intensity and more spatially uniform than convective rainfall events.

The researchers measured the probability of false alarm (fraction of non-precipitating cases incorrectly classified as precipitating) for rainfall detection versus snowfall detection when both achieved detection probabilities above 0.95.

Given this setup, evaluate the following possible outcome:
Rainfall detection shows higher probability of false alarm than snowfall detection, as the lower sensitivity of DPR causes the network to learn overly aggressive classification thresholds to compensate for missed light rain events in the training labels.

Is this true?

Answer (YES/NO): YES